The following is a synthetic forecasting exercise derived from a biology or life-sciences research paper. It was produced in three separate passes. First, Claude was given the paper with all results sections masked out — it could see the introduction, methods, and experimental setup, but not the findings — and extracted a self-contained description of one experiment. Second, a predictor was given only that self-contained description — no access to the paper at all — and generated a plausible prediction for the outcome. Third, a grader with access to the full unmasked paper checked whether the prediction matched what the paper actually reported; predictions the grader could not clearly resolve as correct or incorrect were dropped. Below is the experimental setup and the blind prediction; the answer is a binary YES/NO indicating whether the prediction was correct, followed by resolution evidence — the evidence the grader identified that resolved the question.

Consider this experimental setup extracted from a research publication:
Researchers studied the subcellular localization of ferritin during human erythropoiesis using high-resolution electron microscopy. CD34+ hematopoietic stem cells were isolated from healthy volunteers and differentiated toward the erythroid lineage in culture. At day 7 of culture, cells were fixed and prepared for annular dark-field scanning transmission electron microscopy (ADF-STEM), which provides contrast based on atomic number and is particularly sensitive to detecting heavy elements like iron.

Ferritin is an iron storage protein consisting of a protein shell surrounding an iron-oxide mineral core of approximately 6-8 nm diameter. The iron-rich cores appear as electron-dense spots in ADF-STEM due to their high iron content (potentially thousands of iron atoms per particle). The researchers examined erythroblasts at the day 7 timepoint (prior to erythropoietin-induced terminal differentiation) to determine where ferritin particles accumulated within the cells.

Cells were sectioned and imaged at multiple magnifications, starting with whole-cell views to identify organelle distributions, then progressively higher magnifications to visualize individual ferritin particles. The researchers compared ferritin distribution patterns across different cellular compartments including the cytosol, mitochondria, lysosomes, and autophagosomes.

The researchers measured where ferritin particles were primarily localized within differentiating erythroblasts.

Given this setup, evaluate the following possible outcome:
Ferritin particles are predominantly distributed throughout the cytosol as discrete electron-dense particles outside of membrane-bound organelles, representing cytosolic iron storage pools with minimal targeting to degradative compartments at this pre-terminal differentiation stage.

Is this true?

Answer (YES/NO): NO